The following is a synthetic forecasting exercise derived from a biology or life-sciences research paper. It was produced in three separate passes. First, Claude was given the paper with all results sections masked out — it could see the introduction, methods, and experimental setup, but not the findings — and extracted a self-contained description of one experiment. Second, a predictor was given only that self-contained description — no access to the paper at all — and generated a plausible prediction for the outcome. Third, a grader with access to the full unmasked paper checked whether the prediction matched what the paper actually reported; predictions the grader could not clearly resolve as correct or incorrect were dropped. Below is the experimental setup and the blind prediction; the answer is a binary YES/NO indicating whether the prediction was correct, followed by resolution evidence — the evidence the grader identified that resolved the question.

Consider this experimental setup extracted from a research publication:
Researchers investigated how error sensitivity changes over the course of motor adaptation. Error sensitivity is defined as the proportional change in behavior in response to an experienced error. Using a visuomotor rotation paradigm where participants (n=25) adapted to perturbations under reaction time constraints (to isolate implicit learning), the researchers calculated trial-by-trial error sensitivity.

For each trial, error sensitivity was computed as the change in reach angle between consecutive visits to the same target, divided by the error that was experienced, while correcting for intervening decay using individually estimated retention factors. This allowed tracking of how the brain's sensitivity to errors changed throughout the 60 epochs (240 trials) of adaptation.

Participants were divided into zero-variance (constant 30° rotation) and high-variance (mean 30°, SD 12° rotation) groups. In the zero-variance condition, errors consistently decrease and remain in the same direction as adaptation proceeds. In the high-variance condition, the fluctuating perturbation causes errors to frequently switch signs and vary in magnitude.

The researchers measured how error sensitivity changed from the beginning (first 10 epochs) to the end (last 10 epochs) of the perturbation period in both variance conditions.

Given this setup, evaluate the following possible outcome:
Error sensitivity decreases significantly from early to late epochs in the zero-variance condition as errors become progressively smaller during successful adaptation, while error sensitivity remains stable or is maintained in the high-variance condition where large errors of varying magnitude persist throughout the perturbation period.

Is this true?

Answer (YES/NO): NO